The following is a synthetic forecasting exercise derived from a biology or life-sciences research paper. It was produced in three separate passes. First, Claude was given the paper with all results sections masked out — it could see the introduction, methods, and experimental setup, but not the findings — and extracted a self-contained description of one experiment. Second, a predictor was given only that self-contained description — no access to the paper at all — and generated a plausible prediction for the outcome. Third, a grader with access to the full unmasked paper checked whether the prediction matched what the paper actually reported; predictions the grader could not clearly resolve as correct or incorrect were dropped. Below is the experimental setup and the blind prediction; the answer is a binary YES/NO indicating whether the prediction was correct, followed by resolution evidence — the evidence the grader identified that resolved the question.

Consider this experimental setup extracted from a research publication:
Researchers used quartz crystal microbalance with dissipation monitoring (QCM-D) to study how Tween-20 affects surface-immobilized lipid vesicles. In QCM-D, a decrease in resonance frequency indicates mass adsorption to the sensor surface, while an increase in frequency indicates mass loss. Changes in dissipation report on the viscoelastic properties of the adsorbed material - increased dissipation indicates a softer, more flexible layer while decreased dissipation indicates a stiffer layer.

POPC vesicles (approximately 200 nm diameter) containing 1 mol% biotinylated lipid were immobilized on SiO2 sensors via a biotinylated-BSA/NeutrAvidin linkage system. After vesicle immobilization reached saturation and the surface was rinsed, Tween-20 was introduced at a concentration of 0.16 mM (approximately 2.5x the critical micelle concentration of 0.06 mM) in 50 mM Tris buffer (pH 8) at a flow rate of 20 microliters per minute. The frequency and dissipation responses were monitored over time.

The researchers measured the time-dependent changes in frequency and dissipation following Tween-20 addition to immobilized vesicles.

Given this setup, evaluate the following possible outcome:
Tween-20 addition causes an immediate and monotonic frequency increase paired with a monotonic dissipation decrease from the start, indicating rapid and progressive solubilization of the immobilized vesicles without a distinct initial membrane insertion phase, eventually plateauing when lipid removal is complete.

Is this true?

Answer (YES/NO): NO